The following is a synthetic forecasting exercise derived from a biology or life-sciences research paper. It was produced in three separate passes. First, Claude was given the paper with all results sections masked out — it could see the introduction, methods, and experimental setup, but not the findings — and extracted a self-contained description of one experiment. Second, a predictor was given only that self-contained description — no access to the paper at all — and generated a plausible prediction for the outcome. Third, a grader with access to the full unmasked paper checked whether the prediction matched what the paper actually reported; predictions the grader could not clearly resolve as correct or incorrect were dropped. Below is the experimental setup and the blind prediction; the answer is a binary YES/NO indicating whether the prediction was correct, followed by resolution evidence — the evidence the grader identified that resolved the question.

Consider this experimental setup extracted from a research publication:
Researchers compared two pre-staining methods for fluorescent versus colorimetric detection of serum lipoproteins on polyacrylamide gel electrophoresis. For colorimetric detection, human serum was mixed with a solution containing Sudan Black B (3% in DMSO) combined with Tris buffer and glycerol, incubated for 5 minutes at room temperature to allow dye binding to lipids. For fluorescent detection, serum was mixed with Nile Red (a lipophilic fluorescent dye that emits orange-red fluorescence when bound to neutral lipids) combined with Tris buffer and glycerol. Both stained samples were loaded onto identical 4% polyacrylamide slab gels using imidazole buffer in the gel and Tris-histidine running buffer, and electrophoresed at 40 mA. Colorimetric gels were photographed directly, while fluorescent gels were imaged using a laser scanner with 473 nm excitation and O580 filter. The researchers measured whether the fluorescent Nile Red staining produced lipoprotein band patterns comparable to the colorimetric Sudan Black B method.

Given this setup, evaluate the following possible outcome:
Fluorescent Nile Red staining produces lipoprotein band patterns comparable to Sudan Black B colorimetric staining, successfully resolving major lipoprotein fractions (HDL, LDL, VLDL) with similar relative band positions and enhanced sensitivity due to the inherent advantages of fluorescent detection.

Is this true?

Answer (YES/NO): NO